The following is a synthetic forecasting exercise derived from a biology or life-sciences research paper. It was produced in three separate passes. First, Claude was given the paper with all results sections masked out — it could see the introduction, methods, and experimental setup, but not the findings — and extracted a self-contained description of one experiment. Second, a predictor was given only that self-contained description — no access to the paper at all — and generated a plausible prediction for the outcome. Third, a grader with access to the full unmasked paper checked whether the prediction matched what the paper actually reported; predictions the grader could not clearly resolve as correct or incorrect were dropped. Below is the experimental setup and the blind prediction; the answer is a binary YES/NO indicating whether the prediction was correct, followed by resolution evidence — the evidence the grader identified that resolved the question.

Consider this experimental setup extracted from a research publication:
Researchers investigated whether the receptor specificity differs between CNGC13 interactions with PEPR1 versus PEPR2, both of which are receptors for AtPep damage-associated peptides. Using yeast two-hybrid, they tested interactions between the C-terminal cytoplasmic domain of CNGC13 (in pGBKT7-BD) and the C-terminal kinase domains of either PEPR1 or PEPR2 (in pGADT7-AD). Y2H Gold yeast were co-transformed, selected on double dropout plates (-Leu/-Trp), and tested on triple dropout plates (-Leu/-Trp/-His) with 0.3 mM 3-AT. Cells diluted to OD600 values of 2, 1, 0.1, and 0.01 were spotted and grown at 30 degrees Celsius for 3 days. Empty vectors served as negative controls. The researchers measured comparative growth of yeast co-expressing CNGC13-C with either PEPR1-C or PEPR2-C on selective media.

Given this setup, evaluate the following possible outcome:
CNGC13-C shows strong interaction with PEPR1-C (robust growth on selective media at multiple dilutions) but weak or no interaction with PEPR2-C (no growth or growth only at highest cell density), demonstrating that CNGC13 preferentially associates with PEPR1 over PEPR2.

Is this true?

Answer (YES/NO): NO